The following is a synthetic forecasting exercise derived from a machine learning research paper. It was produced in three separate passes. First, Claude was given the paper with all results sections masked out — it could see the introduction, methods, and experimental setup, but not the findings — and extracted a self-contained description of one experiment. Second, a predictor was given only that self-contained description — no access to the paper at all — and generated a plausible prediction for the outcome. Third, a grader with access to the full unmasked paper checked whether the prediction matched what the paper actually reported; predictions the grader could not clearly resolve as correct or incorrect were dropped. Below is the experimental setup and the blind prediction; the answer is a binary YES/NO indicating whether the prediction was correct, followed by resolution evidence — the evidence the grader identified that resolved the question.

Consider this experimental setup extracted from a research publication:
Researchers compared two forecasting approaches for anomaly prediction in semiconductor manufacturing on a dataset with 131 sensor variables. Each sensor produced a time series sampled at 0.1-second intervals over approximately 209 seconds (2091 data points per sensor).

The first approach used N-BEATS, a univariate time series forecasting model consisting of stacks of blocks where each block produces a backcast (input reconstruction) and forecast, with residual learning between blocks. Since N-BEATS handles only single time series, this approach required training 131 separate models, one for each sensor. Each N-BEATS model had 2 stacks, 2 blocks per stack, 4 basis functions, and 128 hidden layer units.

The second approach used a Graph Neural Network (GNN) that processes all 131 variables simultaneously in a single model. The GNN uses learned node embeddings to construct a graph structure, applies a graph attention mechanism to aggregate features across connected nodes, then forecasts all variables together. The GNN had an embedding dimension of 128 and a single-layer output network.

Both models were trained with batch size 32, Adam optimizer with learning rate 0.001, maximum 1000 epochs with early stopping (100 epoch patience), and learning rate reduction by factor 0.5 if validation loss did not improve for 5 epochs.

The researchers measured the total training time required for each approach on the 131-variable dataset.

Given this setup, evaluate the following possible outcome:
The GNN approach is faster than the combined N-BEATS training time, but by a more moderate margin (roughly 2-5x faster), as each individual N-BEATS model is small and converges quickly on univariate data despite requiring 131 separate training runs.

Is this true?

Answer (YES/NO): NO